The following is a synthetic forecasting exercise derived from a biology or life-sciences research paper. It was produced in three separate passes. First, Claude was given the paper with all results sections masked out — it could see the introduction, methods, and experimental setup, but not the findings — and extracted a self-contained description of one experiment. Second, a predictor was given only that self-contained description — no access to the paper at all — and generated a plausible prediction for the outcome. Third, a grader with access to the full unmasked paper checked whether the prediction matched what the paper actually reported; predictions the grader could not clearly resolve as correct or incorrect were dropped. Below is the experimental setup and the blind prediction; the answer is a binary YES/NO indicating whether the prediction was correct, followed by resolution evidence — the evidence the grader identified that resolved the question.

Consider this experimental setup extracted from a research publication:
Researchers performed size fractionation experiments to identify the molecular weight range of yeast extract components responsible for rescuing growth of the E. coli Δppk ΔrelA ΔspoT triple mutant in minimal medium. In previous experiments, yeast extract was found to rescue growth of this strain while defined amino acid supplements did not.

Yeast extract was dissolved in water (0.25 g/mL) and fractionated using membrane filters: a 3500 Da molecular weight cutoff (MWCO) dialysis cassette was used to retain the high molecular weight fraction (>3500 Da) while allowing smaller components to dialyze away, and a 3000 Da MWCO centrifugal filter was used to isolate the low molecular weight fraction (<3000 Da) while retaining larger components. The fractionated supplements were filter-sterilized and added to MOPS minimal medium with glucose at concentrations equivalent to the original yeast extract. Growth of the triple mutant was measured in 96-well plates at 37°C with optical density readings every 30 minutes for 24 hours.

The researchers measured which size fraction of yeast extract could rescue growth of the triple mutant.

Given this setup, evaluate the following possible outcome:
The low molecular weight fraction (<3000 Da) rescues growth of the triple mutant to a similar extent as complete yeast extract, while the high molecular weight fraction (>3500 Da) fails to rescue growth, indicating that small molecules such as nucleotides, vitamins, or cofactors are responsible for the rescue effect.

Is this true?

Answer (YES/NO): YES